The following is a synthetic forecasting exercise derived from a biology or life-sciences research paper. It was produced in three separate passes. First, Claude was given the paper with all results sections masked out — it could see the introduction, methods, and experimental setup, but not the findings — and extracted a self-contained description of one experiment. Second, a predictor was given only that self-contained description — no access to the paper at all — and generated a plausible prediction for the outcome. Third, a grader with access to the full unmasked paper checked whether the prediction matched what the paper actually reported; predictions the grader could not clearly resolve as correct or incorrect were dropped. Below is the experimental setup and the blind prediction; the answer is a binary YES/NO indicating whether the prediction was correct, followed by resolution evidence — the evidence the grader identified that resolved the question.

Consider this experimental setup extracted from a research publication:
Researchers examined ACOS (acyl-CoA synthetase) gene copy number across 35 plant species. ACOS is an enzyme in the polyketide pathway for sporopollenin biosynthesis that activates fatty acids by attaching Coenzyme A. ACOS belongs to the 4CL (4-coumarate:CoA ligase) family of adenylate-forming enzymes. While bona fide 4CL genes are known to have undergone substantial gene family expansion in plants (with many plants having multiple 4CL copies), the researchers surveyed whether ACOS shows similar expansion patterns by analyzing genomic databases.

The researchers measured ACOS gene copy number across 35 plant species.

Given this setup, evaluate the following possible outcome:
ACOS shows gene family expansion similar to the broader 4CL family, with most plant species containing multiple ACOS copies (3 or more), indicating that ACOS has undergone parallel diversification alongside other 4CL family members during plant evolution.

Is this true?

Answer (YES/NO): NO